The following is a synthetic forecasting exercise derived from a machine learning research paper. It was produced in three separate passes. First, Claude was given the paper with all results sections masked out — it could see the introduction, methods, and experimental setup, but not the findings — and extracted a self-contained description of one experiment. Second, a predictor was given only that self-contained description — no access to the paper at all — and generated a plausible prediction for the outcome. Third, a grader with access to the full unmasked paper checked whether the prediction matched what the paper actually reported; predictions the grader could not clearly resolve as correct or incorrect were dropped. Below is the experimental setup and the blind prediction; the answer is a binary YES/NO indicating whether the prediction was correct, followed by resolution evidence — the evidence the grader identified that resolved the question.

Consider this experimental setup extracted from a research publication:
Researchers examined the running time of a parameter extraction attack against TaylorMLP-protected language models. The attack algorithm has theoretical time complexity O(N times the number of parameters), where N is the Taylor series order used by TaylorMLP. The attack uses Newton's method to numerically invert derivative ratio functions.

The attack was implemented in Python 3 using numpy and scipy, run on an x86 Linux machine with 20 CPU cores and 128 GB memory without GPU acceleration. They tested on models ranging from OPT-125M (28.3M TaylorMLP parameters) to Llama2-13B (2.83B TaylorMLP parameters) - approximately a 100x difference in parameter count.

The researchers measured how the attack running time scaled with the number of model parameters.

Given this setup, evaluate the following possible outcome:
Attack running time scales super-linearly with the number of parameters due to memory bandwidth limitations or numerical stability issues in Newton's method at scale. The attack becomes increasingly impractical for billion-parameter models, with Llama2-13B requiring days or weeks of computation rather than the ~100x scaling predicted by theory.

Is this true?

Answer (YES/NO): NO